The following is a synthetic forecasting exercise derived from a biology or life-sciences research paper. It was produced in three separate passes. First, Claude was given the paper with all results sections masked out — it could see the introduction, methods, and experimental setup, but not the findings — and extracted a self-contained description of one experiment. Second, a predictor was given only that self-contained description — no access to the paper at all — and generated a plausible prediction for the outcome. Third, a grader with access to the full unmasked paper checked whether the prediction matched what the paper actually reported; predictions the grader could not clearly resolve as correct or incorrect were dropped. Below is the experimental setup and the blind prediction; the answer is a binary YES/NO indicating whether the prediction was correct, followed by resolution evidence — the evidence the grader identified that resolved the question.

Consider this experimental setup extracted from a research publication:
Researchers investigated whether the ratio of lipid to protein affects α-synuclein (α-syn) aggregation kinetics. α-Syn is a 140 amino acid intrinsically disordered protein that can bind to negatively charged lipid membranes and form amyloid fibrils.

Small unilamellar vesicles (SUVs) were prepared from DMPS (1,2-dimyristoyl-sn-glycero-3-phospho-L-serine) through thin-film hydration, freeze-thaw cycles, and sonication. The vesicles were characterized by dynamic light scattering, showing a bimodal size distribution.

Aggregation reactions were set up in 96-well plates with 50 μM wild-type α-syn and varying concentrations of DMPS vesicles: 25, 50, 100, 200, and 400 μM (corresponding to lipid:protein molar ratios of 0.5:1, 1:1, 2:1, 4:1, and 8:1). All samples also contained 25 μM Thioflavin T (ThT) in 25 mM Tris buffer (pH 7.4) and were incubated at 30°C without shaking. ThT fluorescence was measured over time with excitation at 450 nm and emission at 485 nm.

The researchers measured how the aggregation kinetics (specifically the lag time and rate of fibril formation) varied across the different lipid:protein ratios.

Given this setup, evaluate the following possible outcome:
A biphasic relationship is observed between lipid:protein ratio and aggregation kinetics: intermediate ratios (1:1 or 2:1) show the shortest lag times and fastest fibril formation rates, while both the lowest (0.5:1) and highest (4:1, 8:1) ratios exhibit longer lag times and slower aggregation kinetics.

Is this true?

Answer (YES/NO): NO